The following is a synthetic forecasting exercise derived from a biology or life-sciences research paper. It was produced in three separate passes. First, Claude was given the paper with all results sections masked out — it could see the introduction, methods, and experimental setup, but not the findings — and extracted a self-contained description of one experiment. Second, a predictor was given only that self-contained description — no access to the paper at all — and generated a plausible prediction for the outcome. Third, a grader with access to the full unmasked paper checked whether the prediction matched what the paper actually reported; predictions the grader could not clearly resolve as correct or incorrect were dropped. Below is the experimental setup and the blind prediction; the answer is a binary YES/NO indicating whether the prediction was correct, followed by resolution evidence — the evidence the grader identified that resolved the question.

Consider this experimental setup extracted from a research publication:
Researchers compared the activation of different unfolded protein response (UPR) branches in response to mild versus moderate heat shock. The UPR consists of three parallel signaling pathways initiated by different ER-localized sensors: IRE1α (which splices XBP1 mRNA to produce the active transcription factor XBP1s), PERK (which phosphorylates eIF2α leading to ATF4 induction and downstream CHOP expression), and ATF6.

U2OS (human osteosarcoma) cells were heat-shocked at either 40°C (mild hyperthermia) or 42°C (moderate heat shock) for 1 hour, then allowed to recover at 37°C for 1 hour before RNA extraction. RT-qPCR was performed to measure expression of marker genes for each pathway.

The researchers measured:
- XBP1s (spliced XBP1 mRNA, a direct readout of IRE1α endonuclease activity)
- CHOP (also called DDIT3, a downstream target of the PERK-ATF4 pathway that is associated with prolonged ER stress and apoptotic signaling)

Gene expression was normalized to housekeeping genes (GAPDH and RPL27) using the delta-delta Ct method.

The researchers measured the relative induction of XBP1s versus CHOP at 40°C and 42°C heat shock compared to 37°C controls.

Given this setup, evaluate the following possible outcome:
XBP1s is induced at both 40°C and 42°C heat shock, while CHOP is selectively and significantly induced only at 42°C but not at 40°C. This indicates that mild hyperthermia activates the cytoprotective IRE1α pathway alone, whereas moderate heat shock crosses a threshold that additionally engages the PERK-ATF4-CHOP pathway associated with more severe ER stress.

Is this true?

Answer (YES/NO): NO